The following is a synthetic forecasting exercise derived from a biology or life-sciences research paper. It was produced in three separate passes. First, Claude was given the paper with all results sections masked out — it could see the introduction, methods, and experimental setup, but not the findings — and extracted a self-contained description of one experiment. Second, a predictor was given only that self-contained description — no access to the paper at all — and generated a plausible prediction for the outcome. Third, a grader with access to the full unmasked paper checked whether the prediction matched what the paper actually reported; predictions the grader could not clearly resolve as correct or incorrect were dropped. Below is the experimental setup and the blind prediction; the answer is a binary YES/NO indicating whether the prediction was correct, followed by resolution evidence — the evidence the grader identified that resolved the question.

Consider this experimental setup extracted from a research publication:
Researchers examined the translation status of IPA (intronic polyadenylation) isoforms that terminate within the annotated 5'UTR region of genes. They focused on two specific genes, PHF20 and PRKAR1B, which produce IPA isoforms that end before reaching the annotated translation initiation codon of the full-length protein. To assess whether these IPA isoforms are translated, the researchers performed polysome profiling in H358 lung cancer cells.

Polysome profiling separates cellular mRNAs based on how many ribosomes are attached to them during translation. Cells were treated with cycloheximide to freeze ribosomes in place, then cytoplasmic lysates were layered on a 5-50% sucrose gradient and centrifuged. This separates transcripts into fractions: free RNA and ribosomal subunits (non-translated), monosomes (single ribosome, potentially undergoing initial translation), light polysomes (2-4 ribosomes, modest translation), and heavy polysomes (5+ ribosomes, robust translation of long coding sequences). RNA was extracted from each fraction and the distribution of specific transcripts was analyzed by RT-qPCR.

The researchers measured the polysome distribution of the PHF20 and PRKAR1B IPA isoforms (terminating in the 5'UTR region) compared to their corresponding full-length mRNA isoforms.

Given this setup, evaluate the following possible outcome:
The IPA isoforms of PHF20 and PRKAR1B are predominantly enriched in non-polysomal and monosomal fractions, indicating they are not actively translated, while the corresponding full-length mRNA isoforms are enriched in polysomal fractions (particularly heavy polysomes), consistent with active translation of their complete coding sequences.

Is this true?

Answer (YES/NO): NO